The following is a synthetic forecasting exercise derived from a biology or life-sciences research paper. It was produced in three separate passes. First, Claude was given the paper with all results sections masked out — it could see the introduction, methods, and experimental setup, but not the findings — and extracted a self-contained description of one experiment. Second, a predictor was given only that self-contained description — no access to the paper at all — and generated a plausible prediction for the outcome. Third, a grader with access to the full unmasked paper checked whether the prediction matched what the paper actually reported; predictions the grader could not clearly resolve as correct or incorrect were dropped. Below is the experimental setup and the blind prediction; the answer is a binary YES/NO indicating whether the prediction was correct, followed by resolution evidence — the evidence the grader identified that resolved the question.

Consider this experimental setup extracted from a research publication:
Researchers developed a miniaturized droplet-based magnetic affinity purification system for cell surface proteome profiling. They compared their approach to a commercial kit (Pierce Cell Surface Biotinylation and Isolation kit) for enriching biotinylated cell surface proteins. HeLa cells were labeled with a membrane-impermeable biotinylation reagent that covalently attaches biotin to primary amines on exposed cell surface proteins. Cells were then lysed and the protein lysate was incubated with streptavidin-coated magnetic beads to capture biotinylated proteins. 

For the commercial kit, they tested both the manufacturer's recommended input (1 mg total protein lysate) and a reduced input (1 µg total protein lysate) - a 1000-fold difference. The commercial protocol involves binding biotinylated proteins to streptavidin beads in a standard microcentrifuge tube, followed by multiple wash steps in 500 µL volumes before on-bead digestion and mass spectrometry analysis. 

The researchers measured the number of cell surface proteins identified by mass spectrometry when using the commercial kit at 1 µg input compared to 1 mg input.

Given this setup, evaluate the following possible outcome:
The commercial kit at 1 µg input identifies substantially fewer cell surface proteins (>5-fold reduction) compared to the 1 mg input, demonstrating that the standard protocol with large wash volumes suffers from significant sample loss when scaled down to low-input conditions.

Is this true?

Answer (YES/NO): YES